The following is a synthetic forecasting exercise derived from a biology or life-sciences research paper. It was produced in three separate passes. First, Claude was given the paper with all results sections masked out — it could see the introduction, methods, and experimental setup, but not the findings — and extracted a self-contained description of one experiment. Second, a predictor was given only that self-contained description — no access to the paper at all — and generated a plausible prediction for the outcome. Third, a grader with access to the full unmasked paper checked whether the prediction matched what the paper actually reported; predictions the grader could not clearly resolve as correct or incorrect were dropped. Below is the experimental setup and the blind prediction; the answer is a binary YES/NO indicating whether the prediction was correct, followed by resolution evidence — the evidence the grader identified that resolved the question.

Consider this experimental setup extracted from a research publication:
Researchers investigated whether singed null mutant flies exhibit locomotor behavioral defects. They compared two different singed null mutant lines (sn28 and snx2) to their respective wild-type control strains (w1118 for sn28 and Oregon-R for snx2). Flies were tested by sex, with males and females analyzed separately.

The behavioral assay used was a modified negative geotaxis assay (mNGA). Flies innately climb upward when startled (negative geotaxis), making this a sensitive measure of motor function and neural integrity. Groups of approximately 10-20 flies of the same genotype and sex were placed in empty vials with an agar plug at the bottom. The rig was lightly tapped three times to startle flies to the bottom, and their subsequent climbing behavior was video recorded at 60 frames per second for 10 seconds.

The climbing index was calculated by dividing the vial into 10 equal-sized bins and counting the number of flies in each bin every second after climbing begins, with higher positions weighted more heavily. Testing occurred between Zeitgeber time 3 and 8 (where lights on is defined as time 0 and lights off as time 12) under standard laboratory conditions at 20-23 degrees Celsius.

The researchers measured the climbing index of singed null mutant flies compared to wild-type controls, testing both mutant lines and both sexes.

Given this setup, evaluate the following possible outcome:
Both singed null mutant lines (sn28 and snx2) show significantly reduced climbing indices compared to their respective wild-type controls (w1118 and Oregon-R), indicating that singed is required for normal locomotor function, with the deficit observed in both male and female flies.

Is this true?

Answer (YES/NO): YES